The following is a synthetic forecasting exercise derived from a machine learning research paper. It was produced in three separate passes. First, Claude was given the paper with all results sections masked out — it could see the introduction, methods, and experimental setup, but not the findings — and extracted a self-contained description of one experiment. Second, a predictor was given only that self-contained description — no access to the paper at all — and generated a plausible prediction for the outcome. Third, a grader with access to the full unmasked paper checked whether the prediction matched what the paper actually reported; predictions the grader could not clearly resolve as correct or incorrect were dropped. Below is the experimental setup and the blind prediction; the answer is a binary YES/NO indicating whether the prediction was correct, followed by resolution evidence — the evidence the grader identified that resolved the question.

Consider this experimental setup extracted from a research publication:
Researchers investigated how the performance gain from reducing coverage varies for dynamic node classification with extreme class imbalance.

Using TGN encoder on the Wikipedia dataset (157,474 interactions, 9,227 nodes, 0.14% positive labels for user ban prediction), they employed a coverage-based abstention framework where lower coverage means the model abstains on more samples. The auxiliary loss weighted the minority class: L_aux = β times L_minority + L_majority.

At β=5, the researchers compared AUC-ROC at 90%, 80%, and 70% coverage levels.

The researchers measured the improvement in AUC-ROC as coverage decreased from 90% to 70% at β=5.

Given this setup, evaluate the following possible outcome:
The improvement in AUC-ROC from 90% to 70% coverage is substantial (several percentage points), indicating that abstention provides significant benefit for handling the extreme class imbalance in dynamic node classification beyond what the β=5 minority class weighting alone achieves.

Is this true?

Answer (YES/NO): NO